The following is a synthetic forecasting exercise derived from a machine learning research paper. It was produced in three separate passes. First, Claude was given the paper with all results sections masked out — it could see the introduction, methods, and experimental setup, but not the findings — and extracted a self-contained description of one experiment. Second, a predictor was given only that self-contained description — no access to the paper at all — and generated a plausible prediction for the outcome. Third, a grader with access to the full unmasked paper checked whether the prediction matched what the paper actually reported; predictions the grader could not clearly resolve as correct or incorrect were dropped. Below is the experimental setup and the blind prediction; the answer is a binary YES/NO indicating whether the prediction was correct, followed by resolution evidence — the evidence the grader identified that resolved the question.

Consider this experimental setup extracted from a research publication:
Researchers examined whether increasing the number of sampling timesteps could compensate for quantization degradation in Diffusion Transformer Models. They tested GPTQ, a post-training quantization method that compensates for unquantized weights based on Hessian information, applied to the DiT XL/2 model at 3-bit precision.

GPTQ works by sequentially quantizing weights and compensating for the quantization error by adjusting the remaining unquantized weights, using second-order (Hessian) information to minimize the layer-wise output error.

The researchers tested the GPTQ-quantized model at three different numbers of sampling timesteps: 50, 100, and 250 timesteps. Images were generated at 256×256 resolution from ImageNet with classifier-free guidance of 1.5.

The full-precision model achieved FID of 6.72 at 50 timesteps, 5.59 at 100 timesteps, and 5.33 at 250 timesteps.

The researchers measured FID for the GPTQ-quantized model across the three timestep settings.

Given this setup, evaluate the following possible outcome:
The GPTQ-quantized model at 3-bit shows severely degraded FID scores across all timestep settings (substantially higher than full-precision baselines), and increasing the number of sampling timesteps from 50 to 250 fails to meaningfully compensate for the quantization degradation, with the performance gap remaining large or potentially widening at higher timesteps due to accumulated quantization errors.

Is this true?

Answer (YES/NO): NO